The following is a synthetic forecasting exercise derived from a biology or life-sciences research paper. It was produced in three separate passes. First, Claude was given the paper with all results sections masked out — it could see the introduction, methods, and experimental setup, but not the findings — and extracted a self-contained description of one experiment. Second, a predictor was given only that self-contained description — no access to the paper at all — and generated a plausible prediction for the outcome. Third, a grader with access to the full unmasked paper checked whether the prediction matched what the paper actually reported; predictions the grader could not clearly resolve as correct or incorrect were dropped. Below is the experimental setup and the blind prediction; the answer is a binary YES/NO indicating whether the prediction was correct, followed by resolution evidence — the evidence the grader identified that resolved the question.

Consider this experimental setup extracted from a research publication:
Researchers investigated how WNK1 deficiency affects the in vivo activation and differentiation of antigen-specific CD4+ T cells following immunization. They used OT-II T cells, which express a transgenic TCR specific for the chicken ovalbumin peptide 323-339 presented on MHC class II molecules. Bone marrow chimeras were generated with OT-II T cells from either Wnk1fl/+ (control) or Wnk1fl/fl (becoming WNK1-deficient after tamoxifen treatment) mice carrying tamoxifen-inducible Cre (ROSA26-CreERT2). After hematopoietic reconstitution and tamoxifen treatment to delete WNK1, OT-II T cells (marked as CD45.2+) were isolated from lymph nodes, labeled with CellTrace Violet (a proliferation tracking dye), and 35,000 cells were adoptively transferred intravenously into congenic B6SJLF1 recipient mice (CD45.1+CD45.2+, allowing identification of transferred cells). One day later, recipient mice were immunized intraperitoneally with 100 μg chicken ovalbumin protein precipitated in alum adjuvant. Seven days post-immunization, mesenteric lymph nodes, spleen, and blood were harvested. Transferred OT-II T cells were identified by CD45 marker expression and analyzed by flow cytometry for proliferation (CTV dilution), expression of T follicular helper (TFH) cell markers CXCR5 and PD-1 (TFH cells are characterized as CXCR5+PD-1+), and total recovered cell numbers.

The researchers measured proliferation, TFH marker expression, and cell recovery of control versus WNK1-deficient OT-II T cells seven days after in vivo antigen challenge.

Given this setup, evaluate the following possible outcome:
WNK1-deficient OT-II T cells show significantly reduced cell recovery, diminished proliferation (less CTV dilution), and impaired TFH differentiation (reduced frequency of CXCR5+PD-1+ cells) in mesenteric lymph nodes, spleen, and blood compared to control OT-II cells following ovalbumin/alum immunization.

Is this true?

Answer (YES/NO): YES